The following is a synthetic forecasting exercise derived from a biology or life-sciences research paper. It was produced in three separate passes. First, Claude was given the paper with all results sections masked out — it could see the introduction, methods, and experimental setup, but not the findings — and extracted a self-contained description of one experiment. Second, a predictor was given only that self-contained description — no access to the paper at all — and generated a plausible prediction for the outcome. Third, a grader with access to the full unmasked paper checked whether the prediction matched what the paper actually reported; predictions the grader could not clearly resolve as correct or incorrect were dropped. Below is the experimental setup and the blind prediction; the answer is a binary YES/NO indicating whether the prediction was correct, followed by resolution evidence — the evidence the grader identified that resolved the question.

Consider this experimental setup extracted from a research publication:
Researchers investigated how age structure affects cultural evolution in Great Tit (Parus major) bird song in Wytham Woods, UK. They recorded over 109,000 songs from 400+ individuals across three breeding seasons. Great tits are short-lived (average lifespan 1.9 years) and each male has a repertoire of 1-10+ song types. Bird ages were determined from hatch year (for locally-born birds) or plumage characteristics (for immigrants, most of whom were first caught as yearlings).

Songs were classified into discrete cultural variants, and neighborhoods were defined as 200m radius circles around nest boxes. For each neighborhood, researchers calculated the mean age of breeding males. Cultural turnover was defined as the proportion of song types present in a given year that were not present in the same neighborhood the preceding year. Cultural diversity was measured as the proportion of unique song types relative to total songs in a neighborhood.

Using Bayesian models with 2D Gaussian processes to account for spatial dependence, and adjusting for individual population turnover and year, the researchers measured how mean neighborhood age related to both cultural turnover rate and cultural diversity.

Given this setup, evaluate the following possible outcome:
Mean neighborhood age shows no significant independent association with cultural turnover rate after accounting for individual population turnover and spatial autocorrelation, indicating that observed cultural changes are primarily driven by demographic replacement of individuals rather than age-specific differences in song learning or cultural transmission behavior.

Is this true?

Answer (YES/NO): NO